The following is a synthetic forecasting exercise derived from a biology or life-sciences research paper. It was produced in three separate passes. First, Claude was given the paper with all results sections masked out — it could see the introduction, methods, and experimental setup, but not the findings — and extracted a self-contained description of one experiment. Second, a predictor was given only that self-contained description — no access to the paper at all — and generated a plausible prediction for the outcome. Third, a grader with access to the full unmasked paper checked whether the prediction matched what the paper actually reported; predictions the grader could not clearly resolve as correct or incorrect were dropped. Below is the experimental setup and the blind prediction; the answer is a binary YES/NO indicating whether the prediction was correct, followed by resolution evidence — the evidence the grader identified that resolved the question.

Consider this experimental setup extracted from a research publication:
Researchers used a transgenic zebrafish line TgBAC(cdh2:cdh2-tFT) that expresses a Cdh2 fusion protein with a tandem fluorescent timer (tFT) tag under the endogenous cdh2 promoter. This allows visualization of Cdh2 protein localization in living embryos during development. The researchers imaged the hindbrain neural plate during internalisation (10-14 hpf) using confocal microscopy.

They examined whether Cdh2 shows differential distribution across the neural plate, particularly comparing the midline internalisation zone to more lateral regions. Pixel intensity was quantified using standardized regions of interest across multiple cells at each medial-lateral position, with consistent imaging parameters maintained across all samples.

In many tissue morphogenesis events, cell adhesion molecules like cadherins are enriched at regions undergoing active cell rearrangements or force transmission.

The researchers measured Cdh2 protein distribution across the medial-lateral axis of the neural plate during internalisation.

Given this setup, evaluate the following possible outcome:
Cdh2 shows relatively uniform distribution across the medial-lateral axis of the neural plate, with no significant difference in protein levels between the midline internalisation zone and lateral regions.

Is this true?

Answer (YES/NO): NO